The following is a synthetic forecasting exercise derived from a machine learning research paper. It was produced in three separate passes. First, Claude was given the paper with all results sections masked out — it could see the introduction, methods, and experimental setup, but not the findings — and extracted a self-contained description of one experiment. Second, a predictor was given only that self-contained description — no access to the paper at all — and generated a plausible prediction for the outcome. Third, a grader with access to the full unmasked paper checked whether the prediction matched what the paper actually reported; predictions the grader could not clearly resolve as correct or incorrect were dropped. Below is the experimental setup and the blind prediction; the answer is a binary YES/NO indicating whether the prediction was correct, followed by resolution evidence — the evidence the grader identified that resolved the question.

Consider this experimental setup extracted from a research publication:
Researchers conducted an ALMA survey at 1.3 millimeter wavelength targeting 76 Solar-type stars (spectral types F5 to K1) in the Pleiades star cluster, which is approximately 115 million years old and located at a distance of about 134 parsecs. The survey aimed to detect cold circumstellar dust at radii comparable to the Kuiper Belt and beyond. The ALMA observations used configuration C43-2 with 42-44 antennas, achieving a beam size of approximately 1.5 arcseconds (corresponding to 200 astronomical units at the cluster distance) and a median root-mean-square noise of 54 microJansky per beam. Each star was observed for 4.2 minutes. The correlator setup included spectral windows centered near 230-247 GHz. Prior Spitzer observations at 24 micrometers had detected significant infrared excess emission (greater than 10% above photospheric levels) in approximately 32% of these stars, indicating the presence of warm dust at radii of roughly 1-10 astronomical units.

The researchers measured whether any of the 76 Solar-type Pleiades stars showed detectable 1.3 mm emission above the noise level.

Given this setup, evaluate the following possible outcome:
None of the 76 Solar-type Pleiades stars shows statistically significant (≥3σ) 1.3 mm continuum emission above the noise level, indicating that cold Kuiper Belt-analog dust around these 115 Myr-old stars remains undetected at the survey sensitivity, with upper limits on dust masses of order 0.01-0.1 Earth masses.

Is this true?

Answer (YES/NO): YES